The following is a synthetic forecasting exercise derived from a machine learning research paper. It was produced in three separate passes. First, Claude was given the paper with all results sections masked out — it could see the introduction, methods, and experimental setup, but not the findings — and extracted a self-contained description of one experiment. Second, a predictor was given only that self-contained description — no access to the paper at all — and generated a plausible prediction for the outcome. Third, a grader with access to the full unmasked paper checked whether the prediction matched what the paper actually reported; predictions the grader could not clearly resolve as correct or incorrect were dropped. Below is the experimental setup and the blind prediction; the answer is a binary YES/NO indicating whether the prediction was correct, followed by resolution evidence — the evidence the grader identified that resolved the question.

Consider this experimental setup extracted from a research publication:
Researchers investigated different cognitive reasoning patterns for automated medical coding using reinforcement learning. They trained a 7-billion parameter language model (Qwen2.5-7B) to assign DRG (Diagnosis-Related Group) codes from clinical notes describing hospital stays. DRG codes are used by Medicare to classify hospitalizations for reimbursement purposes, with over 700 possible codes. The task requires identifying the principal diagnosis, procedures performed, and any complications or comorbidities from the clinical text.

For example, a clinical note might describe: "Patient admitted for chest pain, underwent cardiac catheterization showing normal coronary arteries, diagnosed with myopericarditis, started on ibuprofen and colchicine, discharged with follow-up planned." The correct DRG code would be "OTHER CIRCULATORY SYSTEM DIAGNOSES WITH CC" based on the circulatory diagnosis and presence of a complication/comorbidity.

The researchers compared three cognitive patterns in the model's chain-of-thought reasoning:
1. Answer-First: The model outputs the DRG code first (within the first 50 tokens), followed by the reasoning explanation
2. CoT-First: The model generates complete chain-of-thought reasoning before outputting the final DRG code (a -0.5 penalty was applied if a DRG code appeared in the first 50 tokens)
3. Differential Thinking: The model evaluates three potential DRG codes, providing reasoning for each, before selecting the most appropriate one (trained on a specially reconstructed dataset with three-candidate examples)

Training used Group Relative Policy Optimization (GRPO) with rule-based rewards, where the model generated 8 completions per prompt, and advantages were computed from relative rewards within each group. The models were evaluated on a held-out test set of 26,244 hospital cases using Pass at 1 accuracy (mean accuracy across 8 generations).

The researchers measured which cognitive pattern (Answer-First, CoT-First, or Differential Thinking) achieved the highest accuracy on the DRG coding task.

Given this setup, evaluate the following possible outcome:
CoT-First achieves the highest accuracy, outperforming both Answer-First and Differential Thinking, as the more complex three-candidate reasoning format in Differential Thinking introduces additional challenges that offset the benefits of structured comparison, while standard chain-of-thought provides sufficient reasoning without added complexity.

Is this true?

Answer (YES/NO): NO